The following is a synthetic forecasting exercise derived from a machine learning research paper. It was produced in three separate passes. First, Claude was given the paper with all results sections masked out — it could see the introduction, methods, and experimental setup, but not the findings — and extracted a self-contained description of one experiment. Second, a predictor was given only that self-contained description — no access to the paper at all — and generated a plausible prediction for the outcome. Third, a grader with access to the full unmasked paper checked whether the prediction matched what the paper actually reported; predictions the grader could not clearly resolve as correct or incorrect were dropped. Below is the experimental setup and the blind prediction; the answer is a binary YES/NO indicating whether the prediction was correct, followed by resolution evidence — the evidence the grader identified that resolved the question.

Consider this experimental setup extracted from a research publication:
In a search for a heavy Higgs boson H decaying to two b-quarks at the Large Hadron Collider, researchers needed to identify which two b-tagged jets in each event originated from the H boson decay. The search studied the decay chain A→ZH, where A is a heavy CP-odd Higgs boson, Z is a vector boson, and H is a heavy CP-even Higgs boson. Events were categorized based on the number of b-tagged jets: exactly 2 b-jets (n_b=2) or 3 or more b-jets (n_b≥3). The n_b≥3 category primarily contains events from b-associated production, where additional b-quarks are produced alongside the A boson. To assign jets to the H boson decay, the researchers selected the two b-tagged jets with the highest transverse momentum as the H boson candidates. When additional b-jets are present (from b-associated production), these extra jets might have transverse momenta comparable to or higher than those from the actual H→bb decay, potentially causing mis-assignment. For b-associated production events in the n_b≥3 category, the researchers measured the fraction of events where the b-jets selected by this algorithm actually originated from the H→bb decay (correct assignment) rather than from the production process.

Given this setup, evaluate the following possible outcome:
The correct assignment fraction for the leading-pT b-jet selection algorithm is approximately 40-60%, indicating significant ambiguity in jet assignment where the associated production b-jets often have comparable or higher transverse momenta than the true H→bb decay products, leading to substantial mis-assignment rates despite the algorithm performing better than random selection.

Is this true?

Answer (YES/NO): NO